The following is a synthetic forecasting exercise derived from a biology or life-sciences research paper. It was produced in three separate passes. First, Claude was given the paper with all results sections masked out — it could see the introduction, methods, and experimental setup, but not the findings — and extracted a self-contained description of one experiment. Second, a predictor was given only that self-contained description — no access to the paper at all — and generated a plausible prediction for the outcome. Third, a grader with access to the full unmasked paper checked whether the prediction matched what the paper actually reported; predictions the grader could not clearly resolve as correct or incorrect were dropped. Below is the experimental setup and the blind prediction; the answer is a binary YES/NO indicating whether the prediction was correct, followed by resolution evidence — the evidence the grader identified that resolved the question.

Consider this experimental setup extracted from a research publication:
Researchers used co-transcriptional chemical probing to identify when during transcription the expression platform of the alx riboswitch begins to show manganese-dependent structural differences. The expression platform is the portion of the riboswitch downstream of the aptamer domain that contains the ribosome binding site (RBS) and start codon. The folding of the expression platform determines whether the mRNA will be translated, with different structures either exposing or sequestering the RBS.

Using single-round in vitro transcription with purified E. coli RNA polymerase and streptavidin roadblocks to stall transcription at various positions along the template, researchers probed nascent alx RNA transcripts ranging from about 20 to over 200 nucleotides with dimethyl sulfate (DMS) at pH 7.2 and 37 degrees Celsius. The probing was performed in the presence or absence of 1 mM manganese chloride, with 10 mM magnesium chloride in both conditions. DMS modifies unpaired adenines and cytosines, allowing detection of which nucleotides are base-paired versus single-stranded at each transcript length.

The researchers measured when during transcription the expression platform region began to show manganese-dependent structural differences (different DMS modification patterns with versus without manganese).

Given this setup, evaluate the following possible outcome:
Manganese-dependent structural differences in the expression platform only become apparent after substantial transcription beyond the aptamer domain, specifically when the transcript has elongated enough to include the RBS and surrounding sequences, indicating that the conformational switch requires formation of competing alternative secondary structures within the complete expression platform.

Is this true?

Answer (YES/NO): NO